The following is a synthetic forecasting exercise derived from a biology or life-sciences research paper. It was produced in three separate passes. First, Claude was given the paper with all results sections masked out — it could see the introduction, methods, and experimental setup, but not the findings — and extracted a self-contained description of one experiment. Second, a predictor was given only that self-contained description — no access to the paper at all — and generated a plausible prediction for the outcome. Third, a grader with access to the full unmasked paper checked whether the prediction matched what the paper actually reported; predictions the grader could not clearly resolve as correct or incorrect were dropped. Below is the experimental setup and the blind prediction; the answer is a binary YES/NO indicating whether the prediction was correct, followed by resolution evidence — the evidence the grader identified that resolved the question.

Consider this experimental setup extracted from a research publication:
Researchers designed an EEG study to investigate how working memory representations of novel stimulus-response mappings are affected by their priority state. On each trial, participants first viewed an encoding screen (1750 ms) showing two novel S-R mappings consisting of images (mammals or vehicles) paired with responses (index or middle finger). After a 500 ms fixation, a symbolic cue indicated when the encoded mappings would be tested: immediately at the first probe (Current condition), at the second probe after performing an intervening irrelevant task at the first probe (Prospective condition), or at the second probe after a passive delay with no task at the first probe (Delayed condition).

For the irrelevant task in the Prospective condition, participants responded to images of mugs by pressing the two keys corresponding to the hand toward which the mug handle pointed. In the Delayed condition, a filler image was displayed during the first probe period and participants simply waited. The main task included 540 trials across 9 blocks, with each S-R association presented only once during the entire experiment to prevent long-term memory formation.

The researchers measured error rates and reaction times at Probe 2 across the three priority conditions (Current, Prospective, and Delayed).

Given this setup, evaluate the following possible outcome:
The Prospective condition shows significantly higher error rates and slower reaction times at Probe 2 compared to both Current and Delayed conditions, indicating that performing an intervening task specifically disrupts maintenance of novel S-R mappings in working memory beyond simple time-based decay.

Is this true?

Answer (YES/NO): YES